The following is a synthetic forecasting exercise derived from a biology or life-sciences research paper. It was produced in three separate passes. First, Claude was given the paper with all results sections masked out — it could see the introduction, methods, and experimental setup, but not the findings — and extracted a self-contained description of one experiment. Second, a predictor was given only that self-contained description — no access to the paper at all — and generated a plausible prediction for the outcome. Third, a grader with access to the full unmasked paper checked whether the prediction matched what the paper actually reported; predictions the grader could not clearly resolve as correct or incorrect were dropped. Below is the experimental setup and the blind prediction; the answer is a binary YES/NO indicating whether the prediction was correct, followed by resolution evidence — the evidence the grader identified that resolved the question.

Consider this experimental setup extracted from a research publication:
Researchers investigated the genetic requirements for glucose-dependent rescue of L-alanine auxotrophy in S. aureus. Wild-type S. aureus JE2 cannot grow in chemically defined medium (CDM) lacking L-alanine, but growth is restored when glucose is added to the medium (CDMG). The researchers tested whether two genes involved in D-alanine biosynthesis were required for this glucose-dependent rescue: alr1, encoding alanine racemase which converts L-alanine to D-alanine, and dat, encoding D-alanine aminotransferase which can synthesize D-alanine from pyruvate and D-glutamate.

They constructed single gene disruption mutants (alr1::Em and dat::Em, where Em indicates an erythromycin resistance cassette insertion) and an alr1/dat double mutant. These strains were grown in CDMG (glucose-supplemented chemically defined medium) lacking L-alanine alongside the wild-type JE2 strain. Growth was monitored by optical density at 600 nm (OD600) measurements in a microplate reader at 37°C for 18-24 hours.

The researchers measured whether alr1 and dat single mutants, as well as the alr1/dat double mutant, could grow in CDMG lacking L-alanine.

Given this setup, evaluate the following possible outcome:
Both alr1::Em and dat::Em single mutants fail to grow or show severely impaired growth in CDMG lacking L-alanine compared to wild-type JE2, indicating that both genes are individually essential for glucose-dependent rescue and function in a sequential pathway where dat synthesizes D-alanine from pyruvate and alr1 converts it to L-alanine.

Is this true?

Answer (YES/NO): YES